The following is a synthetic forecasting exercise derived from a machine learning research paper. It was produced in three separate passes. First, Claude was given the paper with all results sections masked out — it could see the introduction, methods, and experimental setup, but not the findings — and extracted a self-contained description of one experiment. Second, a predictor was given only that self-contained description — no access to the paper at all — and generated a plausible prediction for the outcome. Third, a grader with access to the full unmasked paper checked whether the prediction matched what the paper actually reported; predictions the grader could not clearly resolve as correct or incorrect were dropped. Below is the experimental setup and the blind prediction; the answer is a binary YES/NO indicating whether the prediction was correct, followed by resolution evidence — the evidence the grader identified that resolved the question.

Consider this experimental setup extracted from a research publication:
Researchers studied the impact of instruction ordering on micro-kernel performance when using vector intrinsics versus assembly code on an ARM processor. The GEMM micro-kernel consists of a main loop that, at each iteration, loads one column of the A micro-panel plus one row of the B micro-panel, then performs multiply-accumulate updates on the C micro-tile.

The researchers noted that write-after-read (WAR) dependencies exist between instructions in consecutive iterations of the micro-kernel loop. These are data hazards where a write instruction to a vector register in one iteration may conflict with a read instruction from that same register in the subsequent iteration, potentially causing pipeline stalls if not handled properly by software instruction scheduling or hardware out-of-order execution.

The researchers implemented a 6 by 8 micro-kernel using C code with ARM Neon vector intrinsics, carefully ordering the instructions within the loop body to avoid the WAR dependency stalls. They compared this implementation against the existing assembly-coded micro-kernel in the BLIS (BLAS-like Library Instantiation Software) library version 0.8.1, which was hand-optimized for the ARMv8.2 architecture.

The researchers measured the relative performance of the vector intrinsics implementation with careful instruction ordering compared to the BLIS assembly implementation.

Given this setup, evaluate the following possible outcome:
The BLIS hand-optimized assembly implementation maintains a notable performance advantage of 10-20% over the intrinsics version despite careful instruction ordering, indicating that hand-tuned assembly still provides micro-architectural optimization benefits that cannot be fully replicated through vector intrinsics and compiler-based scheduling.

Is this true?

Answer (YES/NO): NO